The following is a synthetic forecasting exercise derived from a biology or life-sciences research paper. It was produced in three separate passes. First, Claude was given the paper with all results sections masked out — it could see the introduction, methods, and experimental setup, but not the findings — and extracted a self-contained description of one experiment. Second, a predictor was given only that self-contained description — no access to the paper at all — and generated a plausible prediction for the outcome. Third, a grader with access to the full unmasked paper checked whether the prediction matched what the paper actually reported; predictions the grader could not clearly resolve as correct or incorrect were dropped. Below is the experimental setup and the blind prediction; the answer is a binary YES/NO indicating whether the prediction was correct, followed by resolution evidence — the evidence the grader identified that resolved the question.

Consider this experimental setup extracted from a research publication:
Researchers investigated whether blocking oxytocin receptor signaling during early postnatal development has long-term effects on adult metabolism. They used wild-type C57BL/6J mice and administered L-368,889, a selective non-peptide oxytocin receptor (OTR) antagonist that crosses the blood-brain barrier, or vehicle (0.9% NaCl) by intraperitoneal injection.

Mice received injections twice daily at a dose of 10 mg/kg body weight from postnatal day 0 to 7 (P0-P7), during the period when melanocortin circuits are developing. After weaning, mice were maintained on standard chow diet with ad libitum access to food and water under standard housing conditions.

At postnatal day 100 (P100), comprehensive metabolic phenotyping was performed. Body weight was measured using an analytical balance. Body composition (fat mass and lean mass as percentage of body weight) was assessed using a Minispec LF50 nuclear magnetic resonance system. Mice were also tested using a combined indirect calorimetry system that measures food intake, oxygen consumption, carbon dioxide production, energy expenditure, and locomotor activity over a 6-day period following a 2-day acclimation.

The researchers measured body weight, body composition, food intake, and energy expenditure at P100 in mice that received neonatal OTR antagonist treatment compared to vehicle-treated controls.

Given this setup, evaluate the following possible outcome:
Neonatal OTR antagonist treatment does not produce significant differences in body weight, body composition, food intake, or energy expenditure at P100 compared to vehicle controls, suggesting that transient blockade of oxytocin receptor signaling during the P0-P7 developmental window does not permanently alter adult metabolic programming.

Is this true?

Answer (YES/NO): NO